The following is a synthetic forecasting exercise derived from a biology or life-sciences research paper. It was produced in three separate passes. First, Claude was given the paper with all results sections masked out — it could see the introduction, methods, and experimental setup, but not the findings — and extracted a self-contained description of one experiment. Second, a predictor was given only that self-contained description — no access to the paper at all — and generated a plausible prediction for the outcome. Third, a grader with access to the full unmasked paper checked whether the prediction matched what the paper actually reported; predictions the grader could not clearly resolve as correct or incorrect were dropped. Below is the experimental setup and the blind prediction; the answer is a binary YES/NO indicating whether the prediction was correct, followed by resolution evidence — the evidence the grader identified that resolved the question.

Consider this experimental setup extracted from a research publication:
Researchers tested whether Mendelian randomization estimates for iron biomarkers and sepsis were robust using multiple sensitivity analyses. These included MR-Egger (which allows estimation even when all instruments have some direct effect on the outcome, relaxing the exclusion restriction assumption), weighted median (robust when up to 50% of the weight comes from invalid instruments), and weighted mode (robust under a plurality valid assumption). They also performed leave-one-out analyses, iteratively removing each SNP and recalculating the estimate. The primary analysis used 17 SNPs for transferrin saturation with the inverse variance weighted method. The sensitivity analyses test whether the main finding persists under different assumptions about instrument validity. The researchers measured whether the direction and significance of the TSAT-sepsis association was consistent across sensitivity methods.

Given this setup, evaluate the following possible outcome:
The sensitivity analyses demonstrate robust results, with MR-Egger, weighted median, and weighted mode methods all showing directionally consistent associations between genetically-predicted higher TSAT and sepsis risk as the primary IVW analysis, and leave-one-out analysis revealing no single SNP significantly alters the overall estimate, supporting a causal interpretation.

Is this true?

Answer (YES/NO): YES